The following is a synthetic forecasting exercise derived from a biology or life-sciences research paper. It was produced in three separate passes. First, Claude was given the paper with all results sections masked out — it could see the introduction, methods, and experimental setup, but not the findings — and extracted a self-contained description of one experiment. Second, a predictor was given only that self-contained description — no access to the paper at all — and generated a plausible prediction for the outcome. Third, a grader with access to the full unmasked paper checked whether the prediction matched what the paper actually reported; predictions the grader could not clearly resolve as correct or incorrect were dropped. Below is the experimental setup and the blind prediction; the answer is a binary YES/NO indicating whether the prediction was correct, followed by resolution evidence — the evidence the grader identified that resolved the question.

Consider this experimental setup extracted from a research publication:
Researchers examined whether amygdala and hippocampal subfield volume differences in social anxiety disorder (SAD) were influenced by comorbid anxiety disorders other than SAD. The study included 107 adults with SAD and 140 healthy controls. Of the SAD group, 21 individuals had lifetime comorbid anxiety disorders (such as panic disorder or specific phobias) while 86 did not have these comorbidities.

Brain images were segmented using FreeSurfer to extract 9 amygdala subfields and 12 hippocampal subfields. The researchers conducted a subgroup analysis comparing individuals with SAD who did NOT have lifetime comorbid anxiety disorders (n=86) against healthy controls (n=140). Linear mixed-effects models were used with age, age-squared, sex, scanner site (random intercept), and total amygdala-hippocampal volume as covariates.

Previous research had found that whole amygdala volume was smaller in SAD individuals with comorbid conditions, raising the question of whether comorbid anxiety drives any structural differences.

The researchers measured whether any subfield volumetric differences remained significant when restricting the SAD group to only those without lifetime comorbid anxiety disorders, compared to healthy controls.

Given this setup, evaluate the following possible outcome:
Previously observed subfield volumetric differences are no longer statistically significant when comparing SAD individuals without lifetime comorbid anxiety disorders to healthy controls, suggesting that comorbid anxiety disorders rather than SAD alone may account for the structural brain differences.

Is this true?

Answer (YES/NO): NO